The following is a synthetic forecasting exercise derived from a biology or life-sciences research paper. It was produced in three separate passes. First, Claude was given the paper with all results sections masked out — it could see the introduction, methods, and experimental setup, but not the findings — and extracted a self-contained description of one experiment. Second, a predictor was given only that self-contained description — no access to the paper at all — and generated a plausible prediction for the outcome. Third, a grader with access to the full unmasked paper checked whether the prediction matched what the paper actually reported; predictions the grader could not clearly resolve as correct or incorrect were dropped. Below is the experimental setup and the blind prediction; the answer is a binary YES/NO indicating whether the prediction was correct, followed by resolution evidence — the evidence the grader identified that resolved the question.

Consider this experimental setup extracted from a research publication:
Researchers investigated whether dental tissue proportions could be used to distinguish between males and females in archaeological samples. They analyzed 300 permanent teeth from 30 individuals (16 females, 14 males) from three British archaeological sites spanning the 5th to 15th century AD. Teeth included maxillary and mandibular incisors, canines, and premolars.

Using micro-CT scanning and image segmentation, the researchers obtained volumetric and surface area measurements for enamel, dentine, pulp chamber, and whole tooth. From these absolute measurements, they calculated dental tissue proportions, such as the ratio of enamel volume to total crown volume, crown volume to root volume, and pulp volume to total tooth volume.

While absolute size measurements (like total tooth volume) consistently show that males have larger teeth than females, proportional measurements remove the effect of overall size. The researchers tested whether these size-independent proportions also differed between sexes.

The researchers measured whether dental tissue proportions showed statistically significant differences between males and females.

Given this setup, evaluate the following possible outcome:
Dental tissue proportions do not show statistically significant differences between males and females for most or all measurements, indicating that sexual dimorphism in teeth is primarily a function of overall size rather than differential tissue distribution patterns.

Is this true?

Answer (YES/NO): NO